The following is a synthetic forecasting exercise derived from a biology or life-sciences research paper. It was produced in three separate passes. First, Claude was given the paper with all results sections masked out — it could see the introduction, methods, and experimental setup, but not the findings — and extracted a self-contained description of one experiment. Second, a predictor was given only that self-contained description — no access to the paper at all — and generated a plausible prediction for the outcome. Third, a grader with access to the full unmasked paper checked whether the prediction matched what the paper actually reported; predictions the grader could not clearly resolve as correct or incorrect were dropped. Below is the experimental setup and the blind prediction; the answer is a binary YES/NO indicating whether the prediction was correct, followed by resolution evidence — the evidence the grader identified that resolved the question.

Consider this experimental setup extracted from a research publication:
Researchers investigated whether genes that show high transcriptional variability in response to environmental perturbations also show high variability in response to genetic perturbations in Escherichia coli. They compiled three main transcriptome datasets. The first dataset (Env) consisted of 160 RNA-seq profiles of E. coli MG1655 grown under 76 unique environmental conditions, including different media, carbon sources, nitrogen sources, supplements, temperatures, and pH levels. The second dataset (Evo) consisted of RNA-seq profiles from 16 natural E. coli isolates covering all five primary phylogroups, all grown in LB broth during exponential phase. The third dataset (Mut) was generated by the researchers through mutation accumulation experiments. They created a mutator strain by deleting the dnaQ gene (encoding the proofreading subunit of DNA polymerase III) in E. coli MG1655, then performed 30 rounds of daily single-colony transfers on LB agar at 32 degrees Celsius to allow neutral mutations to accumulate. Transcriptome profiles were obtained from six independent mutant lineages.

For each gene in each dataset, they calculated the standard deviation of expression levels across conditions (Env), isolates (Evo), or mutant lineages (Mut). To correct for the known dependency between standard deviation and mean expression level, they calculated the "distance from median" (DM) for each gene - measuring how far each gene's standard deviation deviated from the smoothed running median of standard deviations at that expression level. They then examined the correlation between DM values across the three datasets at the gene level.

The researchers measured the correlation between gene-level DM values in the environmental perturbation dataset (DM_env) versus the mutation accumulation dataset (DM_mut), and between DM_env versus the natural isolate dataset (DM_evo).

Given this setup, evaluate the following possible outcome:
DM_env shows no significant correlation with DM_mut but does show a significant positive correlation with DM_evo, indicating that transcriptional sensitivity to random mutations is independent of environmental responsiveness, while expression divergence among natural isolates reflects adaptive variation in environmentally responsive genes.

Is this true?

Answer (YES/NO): NO